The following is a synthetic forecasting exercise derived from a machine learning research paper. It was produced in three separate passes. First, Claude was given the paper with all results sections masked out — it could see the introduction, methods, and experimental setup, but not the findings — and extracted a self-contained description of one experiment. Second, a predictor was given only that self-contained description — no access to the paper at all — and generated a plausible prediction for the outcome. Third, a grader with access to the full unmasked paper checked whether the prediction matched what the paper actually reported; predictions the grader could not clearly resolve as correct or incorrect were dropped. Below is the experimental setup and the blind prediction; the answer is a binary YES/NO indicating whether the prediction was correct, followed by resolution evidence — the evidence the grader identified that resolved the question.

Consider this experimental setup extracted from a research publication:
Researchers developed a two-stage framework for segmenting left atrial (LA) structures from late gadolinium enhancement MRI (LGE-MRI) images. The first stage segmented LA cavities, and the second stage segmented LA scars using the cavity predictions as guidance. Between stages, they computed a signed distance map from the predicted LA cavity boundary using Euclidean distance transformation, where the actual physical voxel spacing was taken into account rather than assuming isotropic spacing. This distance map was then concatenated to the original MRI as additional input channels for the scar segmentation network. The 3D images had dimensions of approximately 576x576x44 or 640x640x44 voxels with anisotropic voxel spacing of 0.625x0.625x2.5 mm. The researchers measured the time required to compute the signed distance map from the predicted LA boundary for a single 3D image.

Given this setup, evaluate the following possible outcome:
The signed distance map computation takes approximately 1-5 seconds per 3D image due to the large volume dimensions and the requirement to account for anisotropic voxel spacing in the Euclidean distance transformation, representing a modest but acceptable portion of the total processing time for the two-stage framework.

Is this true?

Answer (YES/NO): NO